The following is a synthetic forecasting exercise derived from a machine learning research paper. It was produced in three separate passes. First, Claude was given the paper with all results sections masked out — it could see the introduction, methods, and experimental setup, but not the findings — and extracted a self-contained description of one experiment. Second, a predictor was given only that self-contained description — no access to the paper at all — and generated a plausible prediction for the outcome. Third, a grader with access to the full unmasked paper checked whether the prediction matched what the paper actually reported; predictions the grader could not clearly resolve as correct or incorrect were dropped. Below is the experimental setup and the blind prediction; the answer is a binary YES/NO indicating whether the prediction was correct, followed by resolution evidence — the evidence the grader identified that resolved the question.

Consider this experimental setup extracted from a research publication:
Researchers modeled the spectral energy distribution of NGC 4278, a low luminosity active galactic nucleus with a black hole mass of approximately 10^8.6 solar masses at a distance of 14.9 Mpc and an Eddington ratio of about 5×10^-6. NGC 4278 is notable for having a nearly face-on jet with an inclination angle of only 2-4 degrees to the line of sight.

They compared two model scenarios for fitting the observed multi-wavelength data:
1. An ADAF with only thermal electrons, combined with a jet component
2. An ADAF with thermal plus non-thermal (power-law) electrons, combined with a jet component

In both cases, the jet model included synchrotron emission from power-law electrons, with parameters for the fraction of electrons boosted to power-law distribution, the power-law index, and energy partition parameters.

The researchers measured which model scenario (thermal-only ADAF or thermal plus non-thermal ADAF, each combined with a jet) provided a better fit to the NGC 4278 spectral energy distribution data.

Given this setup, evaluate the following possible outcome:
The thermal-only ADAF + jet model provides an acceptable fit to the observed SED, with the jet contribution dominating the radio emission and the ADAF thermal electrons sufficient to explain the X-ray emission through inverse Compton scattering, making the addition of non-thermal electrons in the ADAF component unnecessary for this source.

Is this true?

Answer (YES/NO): NO